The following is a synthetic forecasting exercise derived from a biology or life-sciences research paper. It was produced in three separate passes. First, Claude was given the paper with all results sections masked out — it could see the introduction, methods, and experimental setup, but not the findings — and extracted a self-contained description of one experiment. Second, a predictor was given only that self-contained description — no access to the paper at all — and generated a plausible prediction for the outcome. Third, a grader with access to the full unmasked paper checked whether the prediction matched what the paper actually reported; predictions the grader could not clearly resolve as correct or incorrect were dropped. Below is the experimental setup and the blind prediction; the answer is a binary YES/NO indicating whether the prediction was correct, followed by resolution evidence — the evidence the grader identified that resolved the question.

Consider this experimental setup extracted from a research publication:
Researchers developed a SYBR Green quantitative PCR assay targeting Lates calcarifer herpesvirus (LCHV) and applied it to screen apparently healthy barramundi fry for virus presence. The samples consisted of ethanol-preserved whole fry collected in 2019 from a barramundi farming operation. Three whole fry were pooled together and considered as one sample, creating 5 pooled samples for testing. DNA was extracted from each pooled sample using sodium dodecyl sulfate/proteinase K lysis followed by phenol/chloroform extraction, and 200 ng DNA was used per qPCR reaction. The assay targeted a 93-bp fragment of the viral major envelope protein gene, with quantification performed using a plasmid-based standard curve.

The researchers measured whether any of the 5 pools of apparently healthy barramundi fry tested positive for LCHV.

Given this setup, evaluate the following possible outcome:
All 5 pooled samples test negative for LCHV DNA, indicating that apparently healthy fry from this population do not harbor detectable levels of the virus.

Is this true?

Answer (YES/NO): YES